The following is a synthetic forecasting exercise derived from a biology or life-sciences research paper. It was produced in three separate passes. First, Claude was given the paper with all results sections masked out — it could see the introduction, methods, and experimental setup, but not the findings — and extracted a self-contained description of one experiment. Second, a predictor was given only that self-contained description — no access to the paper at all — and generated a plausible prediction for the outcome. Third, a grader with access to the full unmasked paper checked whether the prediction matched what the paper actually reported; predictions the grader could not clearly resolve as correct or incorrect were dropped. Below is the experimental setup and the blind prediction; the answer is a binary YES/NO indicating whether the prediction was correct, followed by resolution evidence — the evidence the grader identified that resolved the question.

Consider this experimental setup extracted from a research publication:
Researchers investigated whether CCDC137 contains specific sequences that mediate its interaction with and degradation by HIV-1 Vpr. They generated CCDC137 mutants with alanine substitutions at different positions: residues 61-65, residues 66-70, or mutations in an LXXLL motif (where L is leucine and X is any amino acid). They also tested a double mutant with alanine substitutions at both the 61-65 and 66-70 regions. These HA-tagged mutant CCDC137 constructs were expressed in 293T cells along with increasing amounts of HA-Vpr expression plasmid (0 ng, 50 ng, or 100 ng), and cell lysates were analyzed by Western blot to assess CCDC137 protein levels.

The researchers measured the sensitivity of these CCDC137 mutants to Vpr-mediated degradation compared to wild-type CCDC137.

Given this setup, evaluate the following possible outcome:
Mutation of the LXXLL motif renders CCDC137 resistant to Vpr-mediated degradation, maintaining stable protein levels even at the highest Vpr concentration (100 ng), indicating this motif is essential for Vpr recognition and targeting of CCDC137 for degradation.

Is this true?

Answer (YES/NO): NO